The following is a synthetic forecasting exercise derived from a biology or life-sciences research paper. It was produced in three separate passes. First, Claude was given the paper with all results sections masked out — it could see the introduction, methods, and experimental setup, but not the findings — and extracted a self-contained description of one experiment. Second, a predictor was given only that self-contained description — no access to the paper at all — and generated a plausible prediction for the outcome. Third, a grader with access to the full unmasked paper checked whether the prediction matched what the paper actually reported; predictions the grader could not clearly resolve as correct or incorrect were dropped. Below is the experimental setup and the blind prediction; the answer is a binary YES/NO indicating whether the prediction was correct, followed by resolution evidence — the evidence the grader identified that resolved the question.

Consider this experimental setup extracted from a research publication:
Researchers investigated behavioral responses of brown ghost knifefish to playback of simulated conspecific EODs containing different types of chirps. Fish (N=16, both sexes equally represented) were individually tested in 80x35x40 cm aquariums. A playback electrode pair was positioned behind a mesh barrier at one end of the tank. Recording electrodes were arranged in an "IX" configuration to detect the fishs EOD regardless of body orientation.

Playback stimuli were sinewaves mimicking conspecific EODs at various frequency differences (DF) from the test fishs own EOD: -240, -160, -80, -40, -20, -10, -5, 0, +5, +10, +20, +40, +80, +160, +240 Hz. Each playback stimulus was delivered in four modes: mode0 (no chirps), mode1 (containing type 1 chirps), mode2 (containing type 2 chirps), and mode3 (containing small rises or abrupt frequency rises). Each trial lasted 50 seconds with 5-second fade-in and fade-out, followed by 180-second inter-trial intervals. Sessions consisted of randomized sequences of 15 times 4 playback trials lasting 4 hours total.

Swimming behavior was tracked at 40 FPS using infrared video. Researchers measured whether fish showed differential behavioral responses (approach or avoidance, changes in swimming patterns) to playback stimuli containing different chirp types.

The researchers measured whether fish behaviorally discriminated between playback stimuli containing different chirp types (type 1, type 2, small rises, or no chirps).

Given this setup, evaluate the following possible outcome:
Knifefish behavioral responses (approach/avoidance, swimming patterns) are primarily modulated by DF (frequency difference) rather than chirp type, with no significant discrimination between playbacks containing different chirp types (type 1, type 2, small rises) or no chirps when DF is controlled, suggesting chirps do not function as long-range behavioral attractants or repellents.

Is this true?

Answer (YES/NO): NO